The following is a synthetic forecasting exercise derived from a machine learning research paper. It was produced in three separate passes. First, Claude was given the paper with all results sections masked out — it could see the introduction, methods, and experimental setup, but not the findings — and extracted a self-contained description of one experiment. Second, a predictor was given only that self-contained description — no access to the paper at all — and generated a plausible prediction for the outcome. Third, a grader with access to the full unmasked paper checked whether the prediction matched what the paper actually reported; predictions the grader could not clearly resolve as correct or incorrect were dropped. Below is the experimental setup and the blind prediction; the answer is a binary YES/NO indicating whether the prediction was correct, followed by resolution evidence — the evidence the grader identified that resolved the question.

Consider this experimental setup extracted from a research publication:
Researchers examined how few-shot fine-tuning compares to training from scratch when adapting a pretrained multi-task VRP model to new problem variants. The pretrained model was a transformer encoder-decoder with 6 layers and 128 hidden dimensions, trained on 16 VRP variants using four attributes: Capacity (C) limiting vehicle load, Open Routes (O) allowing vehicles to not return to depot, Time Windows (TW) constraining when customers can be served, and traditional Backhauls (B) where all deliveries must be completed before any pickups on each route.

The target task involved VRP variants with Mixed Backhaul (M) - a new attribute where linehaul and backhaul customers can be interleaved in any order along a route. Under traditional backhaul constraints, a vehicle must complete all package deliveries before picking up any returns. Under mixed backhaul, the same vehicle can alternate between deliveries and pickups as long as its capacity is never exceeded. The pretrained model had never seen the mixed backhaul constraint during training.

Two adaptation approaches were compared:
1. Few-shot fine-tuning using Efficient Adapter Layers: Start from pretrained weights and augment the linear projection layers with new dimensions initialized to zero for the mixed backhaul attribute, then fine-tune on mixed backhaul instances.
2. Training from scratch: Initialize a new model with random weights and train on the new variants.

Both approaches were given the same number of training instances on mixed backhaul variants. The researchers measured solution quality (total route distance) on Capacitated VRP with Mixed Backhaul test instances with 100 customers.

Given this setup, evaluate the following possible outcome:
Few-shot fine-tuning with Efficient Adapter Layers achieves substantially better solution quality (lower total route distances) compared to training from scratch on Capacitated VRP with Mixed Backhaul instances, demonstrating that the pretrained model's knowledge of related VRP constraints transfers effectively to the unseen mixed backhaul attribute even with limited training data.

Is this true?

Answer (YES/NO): YES